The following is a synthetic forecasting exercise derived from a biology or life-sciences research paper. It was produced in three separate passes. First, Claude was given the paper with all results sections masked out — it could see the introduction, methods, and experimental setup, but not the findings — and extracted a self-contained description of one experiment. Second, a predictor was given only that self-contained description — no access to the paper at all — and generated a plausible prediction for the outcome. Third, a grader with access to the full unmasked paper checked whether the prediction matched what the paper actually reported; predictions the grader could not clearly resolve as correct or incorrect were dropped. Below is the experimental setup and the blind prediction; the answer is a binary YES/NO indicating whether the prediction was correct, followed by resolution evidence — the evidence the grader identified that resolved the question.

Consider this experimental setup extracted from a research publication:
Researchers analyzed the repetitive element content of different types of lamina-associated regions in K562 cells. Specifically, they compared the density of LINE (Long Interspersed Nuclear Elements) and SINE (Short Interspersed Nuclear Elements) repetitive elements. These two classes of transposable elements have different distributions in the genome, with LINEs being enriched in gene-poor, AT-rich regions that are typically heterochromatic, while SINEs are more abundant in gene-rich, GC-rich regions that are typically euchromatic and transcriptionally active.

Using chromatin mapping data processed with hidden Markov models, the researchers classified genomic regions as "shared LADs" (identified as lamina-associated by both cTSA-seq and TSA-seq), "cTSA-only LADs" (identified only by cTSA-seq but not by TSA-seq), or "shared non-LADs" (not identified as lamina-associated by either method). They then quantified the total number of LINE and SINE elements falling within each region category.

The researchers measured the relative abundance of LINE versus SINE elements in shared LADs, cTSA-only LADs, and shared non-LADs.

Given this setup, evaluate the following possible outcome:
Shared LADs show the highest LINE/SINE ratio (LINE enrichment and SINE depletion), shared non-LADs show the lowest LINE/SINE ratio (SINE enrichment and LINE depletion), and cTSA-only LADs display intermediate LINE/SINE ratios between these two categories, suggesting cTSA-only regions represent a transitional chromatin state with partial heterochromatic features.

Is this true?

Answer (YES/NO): YES